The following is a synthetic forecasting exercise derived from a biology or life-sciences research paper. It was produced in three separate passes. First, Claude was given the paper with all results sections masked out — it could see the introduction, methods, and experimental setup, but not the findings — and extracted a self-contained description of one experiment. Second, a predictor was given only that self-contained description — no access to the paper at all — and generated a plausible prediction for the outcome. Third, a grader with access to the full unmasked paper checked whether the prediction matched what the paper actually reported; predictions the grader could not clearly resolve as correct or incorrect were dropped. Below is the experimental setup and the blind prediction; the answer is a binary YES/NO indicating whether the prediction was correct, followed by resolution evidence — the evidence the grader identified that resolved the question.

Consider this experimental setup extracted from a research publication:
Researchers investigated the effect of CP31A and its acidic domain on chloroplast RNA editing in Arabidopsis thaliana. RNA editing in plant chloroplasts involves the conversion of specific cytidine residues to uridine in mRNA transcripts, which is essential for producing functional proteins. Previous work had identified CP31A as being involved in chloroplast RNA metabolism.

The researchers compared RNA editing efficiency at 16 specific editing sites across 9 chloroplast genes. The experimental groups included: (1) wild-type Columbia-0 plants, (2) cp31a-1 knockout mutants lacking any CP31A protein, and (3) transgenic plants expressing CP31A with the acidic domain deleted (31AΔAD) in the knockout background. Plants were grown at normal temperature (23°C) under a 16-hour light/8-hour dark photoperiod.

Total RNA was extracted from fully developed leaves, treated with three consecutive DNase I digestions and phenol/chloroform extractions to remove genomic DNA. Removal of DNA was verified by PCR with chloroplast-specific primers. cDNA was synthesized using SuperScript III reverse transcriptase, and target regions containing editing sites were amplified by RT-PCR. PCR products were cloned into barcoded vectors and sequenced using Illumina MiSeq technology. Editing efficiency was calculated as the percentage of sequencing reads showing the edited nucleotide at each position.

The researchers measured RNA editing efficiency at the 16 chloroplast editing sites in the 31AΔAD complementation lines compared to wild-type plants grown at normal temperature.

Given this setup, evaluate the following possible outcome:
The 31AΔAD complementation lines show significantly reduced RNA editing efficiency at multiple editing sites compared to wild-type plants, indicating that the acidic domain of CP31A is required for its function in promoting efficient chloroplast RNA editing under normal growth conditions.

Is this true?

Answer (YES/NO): NO